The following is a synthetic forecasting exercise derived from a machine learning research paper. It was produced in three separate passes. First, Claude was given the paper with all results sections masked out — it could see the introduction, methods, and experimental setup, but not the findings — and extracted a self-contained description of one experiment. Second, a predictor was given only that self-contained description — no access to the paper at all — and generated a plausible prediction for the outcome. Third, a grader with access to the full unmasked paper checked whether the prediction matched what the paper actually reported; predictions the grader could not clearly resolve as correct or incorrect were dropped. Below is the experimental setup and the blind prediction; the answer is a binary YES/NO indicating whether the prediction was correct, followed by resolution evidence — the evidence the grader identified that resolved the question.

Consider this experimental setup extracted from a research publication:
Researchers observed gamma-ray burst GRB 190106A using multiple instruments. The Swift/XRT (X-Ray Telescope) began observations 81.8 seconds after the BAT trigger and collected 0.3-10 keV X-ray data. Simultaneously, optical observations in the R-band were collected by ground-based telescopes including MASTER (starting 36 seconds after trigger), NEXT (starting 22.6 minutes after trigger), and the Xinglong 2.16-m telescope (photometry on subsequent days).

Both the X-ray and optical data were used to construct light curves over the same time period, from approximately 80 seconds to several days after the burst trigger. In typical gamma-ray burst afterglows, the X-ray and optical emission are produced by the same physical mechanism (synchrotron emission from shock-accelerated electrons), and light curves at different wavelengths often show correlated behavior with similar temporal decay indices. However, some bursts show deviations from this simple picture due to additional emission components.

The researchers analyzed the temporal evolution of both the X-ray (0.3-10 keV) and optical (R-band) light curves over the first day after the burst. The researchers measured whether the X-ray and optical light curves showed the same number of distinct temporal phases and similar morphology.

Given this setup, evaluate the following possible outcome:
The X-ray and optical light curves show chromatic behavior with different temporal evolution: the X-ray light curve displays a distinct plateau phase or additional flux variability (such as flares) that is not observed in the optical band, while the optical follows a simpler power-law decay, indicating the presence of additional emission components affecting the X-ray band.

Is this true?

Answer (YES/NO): NO